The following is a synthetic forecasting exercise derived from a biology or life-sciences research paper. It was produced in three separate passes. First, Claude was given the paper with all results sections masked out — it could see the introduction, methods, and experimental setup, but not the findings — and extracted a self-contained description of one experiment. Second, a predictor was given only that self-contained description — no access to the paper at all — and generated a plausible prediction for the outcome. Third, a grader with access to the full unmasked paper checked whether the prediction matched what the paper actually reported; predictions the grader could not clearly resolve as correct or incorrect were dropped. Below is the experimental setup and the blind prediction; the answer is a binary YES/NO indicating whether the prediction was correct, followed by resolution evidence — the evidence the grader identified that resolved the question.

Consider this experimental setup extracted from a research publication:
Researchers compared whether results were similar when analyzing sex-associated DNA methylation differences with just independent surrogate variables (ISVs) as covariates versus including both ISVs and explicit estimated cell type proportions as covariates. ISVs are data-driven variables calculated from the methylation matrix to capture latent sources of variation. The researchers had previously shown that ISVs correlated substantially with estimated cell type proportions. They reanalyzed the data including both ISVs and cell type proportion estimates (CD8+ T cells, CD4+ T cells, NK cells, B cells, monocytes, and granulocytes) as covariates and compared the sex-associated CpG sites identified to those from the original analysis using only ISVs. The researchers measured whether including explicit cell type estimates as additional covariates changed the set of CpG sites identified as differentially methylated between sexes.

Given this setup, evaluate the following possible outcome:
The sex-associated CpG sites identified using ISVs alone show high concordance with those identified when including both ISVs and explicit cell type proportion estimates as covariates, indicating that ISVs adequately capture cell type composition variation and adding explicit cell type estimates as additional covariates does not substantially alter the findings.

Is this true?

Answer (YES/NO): YES